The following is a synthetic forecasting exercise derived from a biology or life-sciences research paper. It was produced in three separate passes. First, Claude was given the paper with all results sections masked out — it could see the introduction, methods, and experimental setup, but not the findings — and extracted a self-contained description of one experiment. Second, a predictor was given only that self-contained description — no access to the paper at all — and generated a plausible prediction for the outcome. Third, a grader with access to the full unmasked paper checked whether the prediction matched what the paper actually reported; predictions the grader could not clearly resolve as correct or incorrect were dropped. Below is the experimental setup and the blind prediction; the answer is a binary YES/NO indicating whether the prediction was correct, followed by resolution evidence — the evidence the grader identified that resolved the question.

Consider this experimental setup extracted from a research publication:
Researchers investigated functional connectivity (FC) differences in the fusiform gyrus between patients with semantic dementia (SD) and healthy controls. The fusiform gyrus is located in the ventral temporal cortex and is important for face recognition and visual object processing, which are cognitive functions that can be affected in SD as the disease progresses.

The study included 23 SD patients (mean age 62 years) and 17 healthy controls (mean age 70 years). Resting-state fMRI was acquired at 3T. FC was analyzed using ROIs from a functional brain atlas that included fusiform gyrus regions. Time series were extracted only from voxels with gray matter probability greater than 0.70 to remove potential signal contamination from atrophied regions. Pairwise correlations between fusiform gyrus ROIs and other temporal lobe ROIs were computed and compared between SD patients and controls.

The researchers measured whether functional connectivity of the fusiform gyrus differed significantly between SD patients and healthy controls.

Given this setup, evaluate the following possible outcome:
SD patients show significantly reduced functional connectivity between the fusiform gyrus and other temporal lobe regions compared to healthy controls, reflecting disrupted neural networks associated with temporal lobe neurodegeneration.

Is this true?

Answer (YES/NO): YES